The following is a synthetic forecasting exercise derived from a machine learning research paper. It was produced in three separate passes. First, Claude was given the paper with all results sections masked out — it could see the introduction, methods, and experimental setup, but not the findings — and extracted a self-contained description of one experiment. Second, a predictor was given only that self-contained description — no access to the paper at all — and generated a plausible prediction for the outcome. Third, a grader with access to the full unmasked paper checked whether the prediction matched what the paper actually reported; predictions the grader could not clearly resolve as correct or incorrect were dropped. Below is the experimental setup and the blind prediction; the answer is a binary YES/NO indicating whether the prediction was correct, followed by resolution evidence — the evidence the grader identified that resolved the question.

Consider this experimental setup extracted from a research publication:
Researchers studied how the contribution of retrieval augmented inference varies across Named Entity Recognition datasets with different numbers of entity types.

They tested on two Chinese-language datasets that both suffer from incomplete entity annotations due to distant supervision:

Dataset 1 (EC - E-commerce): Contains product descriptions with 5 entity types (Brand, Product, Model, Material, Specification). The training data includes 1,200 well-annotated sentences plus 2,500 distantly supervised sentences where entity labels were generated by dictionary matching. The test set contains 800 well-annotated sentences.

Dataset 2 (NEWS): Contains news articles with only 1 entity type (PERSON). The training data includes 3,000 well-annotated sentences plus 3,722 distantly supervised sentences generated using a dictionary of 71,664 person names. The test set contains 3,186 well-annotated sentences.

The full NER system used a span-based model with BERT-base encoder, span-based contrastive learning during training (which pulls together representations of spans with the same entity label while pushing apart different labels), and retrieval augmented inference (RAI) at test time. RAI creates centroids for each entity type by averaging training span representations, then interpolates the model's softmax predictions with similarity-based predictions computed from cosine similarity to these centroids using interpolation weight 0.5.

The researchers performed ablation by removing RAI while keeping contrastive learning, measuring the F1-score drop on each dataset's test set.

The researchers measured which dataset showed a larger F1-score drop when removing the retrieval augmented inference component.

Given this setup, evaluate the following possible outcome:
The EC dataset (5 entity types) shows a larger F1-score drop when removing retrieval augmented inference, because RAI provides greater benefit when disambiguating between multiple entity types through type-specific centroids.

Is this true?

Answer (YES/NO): NO